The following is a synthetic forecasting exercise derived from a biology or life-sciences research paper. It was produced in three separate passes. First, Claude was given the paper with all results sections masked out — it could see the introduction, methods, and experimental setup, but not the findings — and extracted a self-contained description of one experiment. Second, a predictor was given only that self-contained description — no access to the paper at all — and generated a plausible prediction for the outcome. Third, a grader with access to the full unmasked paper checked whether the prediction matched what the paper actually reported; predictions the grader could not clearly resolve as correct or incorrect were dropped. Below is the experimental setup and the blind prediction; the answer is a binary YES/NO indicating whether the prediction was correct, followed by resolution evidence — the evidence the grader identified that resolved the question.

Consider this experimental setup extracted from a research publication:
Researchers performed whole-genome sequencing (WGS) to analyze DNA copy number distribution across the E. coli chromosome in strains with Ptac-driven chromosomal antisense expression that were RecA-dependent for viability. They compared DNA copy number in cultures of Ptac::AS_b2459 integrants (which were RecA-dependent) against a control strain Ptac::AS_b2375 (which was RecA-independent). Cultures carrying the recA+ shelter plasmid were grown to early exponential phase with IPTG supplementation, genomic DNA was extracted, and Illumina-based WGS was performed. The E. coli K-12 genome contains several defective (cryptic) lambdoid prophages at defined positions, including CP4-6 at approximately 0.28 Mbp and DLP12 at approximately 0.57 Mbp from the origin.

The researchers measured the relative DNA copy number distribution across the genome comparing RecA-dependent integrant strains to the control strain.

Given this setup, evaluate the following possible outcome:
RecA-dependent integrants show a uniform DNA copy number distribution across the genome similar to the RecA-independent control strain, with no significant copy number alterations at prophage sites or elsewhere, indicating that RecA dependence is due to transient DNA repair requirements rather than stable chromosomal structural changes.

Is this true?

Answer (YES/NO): NO